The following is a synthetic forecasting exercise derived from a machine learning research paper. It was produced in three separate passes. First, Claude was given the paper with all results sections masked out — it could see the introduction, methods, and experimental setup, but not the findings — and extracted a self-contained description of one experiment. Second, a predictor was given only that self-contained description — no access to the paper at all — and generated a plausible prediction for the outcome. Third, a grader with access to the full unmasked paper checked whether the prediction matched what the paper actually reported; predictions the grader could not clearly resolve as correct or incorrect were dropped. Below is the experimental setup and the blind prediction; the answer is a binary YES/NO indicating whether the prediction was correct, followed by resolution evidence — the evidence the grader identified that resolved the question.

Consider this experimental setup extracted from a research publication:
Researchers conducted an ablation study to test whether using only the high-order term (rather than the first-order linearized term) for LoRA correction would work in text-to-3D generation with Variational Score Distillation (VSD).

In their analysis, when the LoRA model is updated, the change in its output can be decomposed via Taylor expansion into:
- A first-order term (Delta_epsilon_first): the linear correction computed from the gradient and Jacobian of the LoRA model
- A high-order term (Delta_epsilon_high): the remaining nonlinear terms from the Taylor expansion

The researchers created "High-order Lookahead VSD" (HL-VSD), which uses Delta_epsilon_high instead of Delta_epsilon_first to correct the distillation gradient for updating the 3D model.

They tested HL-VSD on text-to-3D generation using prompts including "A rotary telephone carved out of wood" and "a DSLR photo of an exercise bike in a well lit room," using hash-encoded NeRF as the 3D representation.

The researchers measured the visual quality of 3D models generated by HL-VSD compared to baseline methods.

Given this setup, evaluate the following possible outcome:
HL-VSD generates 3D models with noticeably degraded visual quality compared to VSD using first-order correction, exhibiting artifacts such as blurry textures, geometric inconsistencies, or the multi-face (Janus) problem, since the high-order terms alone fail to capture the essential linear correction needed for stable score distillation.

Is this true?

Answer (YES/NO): NO